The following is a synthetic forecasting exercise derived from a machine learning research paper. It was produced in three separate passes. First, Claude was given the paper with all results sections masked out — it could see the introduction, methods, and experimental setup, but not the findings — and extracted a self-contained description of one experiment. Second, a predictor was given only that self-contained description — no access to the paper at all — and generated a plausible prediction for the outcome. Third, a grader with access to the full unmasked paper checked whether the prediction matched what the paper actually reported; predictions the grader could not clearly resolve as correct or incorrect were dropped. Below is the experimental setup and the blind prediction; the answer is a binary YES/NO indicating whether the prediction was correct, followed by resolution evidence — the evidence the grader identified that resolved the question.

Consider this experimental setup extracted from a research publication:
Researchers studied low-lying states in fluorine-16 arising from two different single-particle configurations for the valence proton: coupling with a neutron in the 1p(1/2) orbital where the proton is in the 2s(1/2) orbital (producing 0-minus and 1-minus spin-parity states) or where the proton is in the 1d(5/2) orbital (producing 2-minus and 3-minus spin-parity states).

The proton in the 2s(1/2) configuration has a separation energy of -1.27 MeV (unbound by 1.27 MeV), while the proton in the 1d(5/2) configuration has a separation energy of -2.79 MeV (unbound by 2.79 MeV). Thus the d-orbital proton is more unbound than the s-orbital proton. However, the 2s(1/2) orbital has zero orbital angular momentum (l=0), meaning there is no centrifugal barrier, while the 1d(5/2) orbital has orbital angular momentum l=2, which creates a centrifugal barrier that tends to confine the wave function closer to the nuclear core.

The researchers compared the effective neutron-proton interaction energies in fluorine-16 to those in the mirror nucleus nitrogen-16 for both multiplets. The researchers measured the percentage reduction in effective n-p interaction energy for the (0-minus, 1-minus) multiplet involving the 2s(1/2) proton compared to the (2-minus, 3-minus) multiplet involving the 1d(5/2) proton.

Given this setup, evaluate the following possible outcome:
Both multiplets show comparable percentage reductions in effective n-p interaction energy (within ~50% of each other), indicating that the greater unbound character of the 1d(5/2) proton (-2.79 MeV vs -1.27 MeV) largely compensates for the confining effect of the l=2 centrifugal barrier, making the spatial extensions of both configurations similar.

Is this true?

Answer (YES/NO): NO